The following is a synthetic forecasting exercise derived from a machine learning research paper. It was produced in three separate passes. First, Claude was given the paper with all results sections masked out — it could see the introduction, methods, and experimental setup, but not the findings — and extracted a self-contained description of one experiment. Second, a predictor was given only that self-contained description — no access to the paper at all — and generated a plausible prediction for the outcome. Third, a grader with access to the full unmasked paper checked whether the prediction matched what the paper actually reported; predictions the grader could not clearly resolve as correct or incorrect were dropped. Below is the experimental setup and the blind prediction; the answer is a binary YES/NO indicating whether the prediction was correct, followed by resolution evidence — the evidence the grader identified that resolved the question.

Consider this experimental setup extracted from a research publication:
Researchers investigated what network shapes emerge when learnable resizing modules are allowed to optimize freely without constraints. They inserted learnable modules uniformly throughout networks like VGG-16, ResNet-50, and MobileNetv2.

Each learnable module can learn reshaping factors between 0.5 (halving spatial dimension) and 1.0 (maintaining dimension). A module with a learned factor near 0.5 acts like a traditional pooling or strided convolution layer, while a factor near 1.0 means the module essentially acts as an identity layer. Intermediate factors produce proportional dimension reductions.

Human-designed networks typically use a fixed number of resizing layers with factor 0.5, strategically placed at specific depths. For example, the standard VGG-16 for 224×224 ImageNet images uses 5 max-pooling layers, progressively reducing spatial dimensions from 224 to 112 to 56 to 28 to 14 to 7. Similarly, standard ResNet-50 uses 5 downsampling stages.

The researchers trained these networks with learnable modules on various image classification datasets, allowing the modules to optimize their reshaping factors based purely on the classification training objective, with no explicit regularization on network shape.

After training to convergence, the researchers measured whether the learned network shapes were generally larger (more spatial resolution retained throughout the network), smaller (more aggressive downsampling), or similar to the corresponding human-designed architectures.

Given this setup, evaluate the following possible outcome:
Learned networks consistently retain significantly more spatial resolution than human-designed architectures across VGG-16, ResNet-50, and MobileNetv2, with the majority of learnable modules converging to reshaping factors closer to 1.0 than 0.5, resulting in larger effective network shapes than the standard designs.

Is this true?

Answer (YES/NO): YES